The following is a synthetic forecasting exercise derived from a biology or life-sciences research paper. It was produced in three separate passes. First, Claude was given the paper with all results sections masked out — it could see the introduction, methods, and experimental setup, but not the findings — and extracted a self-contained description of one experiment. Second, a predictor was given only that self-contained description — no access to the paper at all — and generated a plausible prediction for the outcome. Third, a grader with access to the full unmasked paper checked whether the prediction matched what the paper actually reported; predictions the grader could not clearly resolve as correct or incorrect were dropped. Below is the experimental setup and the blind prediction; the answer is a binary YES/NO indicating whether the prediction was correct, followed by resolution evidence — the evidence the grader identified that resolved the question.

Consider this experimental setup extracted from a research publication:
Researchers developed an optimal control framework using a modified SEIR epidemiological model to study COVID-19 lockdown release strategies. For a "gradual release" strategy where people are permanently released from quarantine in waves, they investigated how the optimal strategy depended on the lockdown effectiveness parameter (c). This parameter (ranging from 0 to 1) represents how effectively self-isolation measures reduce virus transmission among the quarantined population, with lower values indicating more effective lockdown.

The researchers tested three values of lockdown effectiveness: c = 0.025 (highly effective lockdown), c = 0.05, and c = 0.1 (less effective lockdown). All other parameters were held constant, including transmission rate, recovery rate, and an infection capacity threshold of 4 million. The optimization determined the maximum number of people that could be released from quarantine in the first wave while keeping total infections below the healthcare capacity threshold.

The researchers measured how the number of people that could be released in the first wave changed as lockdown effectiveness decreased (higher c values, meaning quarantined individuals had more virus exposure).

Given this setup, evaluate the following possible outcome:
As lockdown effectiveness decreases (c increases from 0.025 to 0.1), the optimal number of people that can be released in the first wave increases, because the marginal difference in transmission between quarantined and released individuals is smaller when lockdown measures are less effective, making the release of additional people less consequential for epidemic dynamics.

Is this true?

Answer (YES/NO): YES